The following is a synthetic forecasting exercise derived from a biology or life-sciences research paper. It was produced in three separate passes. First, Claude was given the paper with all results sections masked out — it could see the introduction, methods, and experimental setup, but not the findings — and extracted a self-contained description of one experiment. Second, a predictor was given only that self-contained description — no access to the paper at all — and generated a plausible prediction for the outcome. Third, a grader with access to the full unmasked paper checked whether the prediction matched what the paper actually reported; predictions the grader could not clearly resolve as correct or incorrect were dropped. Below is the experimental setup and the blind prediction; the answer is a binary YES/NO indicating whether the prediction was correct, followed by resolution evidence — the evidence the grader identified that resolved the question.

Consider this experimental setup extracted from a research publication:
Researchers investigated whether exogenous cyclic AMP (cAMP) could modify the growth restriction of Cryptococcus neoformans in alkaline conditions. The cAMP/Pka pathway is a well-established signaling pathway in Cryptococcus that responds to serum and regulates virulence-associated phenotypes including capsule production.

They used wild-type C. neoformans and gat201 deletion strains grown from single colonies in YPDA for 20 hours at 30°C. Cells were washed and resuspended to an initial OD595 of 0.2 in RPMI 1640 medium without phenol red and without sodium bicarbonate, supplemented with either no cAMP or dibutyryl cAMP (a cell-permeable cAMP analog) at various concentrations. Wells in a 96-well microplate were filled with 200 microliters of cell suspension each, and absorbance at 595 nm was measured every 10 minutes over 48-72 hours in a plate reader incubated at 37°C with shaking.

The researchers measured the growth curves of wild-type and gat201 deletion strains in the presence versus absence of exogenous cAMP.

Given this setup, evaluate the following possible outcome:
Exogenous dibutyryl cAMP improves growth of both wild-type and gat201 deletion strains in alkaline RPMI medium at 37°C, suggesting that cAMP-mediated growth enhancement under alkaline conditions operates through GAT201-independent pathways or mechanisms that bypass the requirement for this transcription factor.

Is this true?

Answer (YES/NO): NO